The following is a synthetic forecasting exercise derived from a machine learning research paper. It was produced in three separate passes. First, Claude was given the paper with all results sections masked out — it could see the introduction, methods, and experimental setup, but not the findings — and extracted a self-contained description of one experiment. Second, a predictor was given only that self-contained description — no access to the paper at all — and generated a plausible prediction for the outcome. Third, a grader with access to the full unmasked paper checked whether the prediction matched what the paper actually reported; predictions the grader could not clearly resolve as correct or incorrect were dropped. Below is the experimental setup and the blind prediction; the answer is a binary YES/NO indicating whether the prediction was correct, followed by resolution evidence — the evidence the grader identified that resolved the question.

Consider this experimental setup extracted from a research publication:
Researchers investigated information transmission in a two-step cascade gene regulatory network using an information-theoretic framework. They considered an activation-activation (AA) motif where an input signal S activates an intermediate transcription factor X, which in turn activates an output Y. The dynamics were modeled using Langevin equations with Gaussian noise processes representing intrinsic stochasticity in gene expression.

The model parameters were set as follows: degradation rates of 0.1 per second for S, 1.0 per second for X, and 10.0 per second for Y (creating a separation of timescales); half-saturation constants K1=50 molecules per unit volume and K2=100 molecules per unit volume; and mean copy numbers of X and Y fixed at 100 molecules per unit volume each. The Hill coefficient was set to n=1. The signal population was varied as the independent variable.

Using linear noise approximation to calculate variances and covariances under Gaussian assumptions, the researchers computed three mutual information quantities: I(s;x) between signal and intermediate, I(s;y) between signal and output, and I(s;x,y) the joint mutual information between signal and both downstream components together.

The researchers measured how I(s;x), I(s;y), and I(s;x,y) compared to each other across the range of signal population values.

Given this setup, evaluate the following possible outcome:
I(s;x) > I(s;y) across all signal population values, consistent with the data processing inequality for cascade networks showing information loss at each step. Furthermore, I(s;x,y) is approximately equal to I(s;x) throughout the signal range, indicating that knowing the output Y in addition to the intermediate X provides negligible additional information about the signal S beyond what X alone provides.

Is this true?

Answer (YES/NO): YES